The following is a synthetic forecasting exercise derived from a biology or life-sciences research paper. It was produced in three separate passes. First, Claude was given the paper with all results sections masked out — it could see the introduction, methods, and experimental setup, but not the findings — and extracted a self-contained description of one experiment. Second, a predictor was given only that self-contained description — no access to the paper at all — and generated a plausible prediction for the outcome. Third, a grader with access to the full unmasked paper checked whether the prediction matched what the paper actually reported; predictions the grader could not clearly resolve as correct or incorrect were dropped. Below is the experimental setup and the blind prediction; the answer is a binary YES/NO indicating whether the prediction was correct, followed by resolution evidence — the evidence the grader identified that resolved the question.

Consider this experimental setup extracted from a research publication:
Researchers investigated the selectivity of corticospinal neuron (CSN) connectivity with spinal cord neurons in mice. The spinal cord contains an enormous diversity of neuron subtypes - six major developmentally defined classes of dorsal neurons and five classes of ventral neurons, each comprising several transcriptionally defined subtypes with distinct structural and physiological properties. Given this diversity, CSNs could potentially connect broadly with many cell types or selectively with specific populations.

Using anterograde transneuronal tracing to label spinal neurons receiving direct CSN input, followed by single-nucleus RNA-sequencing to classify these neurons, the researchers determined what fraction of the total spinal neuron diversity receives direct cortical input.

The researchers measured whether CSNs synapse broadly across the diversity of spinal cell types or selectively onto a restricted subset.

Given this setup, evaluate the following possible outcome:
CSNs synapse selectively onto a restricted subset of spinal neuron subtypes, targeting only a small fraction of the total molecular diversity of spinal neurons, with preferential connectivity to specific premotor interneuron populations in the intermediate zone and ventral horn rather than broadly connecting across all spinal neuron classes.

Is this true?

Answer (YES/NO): YES